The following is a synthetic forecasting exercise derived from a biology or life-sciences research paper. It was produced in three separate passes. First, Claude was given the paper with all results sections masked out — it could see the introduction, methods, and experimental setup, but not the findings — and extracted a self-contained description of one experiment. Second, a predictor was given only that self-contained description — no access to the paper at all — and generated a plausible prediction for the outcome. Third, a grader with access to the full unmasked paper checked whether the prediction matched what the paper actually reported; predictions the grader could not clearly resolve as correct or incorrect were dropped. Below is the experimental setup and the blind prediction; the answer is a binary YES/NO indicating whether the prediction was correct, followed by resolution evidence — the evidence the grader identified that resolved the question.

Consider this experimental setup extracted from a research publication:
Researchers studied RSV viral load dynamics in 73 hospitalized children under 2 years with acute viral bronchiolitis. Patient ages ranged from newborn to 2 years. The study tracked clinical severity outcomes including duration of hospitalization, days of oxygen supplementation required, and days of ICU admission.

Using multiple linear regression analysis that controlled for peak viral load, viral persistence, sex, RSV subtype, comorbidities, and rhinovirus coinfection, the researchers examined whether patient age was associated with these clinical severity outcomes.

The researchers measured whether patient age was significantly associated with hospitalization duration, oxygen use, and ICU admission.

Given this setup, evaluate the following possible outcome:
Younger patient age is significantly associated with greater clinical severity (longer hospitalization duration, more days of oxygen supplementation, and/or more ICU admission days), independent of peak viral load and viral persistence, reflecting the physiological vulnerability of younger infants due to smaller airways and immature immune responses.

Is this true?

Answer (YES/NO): YES